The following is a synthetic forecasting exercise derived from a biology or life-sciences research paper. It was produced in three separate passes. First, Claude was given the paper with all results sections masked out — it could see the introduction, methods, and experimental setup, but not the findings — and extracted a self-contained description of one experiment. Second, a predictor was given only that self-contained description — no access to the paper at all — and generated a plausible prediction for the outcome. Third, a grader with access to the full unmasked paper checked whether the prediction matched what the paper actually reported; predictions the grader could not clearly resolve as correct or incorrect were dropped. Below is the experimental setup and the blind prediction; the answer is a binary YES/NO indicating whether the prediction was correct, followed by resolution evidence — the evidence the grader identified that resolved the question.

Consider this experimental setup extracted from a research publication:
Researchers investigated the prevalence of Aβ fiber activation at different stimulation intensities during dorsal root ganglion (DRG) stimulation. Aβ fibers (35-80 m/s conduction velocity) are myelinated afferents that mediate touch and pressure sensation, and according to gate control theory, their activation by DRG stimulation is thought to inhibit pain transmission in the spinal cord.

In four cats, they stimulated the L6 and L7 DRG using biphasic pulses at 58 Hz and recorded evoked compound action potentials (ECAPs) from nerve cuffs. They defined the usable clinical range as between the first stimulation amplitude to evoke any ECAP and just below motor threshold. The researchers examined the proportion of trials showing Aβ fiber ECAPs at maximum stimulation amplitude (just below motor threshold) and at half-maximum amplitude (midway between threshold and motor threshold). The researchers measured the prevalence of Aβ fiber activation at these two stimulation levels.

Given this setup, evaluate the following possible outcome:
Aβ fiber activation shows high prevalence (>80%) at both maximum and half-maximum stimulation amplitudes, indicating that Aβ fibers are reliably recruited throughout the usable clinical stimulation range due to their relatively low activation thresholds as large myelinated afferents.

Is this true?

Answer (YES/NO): NO